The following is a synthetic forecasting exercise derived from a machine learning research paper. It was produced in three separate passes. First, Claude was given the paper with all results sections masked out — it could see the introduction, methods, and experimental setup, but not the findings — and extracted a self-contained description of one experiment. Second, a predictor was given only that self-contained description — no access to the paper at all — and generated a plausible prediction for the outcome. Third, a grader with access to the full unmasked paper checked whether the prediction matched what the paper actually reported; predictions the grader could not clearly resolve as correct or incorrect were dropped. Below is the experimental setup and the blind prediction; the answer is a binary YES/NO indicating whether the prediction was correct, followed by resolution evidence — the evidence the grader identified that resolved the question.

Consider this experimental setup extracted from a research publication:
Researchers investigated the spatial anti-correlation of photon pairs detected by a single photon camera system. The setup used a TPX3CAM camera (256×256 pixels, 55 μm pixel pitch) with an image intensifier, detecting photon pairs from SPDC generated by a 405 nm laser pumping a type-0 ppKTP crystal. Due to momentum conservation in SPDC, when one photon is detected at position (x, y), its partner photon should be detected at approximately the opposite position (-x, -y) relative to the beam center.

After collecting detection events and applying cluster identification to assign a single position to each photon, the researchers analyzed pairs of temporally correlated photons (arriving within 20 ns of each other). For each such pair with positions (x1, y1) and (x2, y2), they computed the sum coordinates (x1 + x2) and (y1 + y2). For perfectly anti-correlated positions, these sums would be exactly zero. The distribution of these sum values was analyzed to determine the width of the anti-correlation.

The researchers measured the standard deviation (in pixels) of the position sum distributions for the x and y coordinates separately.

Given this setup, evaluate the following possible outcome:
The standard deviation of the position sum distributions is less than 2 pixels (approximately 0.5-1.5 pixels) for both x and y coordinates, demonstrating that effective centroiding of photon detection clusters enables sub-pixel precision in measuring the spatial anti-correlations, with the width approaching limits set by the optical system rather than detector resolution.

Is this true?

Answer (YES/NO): NO